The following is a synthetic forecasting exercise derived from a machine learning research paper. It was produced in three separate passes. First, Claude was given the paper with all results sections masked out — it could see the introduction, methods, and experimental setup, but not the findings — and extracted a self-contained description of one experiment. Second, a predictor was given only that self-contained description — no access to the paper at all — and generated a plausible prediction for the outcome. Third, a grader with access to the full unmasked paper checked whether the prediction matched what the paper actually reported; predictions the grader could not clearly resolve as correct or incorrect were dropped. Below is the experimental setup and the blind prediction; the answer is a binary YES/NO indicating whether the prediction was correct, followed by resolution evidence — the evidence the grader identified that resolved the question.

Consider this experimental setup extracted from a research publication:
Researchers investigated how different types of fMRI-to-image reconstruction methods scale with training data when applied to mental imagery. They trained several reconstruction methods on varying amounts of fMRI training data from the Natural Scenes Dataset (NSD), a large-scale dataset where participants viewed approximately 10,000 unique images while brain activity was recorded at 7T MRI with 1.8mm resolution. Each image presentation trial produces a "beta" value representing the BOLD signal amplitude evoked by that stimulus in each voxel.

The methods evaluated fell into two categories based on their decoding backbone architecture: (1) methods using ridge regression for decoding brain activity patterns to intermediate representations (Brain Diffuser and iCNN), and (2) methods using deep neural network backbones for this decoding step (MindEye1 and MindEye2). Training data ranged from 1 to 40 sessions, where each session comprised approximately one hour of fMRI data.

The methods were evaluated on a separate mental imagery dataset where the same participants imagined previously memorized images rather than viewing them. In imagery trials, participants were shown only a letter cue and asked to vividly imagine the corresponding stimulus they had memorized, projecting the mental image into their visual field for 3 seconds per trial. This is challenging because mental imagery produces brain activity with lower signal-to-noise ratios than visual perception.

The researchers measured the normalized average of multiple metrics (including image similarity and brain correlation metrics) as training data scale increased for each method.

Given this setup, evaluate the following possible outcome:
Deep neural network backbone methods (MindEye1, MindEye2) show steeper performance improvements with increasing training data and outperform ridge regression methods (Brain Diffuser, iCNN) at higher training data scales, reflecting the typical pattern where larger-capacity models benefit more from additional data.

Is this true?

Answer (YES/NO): NO